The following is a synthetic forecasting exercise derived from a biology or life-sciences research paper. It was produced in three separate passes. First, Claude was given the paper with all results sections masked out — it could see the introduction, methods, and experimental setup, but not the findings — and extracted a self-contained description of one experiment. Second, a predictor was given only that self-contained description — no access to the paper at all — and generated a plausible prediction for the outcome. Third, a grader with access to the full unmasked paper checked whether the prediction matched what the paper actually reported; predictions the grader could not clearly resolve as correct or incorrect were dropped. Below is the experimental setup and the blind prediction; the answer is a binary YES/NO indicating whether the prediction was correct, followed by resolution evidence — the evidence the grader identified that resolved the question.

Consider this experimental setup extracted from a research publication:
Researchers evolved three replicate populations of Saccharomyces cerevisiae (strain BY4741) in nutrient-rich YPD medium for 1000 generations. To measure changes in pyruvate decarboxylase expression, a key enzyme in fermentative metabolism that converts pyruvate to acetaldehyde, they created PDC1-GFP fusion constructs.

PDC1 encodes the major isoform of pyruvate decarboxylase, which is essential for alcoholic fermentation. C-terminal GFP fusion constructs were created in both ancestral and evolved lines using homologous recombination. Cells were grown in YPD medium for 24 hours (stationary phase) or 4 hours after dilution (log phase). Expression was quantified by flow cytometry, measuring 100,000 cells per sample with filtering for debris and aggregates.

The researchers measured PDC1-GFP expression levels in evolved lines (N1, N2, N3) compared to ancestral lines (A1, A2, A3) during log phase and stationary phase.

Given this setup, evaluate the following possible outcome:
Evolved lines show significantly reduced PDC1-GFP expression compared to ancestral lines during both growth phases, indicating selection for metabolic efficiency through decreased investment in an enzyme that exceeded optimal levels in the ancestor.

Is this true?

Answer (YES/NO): NO